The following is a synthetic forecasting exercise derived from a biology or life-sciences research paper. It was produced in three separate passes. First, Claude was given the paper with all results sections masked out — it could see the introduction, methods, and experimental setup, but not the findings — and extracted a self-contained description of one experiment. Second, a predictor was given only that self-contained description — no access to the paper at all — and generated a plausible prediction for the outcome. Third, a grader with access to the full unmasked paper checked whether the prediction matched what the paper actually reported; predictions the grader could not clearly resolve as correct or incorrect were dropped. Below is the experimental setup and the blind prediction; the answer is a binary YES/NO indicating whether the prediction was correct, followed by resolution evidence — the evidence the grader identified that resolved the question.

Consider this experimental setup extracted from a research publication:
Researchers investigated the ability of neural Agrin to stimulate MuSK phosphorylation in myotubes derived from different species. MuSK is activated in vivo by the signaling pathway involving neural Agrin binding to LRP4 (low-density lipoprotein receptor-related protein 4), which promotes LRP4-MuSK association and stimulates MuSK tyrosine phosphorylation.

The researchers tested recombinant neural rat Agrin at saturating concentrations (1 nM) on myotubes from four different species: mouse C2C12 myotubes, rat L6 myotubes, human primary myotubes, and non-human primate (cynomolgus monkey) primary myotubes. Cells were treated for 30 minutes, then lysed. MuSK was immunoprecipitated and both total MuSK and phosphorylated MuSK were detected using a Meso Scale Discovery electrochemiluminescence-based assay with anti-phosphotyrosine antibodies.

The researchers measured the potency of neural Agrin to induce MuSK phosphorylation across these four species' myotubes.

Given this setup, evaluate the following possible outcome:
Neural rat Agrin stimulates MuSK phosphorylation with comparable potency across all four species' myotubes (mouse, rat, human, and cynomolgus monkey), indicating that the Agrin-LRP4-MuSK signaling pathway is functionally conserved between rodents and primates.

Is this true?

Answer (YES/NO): NO